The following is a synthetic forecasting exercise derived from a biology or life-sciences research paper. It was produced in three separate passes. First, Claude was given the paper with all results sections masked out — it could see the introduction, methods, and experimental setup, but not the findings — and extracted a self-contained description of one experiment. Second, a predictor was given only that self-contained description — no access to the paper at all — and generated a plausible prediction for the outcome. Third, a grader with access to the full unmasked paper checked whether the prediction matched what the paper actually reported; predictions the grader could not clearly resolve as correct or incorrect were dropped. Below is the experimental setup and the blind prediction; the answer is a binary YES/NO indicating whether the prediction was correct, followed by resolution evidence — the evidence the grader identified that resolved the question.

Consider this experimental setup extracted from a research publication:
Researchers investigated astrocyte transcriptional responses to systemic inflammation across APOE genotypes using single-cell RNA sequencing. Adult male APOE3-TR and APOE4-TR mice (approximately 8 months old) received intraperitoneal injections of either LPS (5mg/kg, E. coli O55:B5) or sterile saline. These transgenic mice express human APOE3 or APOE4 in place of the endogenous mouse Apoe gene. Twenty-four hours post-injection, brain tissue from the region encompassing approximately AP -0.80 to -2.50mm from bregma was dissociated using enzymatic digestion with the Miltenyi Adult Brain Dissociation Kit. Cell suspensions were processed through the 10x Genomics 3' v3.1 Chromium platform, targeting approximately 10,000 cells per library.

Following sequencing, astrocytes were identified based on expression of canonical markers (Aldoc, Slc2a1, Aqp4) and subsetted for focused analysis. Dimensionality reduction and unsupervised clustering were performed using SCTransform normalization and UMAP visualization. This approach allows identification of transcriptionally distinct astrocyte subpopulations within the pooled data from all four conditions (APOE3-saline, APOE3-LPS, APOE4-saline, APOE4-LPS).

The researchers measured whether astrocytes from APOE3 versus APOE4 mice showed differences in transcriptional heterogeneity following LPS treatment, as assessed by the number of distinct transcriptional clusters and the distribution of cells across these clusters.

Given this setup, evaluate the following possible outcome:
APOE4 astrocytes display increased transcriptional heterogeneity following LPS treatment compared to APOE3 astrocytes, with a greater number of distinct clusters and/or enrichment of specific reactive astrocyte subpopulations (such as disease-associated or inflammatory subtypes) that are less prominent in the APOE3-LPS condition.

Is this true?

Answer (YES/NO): YES